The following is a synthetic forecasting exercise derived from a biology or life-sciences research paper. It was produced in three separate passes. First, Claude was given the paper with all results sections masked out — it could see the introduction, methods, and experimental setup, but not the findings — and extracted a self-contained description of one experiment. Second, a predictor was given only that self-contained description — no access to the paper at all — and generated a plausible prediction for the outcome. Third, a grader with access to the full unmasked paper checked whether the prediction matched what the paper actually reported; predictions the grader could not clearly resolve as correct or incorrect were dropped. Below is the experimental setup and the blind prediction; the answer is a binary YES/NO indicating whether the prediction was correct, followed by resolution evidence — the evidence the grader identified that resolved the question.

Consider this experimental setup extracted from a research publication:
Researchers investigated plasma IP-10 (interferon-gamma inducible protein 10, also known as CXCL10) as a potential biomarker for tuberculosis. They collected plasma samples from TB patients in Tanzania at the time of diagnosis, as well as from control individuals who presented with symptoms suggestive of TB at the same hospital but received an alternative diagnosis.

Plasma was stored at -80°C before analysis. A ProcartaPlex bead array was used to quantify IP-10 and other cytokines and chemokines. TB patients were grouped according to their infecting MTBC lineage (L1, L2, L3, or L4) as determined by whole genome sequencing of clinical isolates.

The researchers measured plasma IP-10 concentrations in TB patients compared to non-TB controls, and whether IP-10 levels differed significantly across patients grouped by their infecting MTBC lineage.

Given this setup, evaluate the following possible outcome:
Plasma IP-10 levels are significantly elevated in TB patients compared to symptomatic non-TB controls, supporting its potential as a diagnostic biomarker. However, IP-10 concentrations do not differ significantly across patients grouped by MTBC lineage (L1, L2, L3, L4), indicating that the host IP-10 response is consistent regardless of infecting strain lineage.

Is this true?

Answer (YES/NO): YES